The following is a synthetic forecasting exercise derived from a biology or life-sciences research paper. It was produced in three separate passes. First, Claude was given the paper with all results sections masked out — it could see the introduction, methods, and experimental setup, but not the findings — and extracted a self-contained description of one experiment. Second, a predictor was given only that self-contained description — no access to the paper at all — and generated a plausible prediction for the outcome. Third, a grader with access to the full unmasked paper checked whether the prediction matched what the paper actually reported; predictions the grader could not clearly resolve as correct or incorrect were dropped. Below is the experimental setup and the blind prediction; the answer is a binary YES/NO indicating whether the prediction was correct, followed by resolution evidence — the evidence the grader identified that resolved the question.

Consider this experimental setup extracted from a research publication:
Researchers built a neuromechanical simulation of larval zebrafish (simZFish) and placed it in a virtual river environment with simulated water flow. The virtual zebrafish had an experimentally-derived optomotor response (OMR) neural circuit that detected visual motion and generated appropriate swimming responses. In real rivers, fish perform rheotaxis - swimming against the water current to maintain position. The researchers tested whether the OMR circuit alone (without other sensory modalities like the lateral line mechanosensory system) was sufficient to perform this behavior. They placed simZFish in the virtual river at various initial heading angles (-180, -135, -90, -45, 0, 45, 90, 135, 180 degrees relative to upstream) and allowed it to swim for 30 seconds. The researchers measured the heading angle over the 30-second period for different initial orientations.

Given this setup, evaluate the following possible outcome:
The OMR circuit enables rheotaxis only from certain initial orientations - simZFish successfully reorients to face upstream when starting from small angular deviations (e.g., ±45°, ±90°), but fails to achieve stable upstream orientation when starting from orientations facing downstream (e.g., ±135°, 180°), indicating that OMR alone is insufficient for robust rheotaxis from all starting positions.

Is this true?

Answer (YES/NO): NO